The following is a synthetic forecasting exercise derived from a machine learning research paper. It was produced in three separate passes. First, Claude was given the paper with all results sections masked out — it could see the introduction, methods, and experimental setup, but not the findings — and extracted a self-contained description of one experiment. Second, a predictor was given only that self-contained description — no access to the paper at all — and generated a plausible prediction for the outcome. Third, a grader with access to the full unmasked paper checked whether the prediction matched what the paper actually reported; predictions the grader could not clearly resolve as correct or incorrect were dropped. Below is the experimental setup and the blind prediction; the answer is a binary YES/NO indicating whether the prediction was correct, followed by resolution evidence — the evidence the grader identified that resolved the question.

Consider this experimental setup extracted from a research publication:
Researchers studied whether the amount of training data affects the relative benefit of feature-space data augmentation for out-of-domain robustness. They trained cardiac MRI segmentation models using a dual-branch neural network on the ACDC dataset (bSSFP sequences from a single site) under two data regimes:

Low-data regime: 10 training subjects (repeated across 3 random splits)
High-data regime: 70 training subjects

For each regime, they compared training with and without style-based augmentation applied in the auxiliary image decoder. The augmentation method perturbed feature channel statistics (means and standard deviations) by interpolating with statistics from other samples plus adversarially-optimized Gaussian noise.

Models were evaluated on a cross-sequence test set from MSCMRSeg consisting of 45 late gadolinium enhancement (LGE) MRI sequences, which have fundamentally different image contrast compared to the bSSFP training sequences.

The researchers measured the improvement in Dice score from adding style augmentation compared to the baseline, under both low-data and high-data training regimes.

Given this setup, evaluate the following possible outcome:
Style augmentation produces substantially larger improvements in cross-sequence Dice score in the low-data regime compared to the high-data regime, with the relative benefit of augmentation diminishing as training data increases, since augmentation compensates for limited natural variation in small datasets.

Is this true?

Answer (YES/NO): YES